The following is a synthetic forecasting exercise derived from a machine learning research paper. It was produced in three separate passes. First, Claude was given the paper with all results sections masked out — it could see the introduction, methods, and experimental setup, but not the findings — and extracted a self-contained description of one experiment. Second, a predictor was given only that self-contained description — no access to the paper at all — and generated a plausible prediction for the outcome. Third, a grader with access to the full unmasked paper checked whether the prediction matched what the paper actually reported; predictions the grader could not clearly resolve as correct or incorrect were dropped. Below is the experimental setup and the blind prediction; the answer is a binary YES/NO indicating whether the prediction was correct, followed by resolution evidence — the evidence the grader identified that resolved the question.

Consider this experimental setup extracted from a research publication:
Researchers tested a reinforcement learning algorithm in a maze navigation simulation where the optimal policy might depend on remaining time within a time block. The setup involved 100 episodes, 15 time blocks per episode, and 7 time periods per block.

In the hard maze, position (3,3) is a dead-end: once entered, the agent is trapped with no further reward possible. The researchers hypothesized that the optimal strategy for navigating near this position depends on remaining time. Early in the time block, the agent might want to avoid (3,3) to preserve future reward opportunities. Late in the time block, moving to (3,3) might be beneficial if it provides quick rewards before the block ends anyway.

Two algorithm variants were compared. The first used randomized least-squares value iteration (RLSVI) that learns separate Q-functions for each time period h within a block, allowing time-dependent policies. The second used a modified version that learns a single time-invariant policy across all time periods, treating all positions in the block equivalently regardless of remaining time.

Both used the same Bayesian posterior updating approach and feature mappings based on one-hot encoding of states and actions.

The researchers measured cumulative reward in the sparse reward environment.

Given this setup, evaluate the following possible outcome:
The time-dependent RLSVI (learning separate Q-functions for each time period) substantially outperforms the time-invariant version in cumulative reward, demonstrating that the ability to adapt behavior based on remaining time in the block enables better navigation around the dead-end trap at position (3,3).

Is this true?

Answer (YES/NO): YES